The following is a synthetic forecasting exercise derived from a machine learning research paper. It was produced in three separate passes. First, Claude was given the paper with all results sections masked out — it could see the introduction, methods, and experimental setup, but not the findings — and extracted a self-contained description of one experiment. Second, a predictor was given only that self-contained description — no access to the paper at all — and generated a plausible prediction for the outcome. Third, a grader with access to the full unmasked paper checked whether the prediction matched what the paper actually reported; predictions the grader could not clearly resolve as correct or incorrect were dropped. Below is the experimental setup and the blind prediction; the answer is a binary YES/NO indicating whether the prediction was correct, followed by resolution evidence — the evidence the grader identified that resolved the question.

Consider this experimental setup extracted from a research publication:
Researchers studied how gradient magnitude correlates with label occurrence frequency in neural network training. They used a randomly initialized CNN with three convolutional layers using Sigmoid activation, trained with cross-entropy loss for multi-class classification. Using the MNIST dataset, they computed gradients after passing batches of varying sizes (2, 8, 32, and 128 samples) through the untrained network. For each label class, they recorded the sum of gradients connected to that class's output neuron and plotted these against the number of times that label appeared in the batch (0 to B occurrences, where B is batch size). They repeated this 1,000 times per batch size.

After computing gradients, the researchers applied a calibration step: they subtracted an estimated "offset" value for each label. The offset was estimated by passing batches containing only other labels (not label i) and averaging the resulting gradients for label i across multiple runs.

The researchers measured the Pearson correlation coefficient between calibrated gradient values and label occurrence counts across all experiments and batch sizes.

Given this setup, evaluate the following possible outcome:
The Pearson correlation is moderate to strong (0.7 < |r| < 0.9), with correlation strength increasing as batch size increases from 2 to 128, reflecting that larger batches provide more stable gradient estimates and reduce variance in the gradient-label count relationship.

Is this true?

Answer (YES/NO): NO